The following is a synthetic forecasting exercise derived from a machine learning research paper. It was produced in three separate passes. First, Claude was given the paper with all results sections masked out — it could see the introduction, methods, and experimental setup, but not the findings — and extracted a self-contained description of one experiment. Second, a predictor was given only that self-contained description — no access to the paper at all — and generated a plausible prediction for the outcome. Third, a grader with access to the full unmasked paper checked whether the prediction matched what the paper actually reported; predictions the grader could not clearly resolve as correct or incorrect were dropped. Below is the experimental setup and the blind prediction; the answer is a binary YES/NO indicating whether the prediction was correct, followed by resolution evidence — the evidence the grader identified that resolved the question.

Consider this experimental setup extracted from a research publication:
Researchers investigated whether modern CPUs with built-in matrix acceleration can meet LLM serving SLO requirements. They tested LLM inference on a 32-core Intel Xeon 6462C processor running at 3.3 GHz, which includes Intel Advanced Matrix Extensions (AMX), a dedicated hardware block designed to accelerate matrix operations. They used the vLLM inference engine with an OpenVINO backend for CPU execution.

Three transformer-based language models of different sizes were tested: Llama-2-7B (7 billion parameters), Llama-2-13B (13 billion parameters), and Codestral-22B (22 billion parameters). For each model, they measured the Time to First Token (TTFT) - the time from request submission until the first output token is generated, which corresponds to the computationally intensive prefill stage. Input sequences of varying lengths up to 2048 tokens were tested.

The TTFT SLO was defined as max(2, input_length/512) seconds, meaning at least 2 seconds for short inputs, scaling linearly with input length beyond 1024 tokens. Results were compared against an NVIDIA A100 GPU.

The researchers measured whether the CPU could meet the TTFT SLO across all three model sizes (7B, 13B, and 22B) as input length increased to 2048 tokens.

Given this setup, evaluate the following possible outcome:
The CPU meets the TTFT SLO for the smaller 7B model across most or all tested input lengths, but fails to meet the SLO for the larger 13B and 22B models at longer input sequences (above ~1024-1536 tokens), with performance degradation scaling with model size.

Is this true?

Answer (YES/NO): NO